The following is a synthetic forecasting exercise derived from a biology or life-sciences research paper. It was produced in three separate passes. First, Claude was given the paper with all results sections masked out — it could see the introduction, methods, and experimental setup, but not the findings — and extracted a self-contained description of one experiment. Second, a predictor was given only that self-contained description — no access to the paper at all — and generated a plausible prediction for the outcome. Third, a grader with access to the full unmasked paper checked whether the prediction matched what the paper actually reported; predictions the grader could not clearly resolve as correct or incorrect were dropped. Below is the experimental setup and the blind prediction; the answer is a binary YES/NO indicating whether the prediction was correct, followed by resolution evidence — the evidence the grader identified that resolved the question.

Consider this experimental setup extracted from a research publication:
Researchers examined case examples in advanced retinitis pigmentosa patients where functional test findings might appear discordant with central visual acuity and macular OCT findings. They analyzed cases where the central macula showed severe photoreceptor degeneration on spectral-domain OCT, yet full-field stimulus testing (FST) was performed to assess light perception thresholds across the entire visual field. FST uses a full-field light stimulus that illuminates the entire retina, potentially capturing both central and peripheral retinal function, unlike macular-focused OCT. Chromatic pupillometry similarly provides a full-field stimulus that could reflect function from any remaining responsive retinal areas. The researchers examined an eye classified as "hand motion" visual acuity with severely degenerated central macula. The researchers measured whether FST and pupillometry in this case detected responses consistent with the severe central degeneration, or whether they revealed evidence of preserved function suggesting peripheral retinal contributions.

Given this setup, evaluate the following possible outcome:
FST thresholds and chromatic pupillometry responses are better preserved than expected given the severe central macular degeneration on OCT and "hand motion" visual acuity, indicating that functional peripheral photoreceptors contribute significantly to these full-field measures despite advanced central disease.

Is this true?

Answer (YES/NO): YES